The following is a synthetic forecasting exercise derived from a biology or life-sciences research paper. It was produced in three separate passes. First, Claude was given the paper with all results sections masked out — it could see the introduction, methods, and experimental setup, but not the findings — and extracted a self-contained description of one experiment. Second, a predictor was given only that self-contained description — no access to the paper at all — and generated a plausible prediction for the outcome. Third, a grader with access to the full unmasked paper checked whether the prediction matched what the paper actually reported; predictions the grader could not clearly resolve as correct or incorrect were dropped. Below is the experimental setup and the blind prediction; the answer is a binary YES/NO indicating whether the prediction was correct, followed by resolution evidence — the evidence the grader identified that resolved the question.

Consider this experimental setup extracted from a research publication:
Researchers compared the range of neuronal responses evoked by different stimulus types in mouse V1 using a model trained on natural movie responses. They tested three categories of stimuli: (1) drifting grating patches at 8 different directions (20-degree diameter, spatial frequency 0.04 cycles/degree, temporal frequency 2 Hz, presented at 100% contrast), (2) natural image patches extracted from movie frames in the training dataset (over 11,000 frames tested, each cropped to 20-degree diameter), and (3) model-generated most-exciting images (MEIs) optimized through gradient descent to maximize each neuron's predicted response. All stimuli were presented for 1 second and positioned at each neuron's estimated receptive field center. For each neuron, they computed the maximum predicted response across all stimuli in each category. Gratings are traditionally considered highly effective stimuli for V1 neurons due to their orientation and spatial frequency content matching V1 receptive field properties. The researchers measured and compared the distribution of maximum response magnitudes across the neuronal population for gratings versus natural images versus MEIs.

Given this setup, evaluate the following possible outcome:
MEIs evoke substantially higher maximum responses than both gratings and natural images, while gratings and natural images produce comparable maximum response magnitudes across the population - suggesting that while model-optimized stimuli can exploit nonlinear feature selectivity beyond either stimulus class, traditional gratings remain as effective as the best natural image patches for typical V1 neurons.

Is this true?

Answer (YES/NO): NO